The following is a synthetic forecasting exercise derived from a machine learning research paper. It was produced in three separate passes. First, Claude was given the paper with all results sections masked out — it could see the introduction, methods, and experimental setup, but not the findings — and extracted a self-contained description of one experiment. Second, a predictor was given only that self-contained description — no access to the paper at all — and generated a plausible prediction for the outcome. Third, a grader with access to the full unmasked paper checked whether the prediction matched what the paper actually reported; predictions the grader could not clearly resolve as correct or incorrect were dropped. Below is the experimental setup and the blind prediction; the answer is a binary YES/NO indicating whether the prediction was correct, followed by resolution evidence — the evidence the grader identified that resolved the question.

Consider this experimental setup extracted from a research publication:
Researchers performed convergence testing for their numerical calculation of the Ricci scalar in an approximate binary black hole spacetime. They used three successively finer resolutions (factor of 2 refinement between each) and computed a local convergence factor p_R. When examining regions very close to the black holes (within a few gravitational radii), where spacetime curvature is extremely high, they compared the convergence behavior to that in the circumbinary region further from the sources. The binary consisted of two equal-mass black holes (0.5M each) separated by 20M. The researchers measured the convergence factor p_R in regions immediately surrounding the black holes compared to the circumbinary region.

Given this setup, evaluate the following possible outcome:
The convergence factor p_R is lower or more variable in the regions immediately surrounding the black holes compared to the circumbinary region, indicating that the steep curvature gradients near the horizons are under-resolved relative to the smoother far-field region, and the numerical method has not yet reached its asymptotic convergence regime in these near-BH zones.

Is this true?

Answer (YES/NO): YES